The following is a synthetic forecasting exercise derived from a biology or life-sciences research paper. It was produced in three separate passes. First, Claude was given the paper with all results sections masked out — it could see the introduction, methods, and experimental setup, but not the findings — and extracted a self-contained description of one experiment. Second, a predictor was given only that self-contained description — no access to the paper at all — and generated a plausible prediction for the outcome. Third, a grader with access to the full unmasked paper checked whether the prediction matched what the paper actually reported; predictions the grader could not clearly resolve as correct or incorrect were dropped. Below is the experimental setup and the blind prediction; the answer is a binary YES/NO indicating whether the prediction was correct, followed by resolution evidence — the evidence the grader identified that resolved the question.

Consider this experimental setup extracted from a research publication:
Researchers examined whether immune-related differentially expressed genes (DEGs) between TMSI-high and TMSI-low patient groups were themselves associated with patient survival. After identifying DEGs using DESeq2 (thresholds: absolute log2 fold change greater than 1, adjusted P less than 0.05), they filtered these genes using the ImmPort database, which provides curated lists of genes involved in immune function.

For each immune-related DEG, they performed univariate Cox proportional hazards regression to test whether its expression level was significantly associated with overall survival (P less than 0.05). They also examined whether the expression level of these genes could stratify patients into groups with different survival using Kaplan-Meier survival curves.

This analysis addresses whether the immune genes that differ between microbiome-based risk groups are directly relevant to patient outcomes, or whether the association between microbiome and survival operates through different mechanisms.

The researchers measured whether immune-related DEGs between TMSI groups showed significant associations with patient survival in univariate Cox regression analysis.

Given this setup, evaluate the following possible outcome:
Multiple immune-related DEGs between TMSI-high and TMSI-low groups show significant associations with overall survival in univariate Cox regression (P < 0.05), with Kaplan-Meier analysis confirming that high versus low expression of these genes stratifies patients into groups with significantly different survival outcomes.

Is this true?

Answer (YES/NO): YES